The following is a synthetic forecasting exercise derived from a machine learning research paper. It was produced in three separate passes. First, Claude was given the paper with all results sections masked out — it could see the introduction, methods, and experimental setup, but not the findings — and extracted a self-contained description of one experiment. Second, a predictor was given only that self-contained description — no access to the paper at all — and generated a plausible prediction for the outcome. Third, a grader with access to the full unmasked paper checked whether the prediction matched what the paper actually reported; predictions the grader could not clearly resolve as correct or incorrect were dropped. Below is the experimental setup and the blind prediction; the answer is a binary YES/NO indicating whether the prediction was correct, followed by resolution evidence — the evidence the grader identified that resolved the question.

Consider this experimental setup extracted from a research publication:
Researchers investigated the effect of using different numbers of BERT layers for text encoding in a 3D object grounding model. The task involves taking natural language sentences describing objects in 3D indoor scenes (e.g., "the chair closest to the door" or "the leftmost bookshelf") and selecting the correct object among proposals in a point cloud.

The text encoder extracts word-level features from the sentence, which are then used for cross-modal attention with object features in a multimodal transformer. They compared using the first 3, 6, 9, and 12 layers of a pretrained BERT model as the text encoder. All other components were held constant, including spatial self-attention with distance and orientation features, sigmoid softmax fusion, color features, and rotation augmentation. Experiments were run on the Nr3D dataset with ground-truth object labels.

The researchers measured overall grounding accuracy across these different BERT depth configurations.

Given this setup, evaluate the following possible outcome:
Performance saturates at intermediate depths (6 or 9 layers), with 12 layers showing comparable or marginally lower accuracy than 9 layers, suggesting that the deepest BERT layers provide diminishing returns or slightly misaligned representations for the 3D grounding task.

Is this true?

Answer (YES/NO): NO